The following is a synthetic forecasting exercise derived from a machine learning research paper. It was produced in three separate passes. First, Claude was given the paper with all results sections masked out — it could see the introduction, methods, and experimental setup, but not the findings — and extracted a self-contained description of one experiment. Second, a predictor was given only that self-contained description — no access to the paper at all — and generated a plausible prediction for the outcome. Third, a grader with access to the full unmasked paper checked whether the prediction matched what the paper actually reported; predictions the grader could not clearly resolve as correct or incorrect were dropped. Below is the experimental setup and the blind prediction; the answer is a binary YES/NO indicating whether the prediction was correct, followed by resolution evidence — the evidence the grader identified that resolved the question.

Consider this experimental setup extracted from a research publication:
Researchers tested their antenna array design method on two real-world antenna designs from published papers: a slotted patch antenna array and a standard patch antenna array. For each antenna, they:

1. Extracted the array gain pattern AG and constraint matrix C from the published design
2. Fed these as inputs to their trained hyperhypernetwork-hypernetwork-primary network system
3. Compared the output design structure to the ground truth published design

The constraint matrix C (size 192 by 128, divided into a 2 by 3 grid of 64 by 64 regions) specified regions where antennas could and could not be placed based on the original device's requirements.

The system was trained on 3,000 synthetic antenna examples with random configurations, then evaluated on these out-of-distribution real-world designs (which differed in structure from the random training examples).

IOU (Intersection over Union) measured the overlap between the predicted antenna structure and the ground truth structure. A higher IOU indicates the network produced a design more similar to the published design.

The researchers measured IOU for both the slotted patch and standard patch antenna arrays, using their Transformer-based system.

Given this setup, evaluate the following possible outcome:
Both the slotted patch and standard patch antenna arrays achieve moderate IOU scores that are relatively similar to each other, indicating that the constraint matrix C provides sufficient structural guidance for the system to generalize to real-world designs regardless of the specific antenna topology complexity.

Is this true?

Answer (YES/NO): NO